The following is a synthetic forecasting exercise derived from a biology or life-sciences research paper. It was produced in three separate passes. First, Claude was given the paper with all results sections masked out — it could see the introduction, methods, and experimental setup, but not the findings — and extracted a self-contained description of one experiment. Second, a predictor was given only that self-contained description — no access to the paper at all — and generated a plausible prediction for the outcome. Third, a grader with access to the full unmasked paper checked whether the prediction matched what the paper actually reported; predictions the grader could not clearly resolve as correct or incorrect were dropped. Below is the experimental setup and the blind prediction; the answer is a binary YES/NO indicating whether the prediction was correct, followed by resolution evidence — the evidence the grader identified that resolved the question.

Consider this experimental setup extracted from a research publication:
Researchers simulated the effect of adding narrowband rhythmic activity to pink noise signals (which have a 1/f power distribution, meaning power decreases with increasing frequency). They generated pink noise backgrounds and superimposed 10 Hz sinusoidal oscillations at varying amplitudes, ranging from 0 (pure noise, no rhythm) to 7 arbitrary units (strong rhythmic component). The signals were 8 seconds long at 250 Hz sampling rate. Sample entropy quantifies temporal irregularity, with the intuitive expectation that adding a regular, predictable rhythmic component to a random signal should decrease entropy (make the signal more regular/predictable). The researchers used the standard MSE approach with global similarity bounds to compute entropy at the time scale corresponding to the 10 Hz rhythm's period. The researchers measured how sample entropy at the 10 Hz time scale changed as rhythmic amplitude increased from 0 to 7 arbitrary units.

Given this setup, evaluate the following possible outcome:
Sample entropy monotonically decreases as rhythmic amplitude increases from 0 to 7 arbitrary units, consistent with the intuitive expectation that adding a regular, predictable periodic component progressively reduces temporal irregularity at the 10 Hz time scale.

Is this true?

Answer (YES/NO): YES